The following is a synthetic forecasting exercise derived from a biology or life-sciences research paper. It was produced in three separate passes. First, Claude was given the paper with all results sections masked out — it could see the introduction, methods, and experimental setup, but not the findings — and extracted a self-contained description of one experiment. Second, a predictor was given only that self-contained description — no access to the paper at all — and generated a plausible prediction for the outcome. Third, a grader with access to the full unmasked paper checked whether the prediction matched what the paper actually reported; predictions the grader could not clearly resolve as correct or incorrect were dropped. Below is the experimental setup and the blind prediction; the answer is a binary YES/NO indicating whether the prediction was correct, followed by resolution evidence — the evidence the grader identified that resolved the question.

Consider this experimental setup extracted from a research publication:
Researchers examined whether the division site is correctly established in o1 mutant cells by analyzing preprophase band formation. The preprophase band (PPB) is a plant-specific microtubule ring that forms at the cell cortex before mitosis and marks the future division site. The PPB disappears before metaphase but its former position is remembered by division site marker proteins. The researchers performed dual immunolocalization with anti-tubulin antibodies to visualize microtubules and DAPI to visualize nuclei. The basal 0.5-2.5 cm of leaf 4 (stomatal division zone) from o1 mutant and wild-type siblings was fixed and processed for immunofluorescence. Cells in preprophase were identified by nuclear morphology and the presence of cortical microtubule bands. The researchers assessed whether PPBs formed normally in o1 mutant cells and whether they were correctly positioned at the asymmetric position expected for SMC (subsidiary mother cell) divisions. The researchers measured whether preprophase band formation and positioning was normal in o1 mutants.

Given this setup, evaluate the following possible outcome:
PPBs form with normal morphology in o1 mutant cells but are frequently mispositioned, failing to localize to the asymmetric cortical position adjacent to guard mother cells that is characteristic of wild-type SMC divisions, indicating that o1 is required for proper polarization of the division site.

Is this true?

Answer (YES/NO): NO